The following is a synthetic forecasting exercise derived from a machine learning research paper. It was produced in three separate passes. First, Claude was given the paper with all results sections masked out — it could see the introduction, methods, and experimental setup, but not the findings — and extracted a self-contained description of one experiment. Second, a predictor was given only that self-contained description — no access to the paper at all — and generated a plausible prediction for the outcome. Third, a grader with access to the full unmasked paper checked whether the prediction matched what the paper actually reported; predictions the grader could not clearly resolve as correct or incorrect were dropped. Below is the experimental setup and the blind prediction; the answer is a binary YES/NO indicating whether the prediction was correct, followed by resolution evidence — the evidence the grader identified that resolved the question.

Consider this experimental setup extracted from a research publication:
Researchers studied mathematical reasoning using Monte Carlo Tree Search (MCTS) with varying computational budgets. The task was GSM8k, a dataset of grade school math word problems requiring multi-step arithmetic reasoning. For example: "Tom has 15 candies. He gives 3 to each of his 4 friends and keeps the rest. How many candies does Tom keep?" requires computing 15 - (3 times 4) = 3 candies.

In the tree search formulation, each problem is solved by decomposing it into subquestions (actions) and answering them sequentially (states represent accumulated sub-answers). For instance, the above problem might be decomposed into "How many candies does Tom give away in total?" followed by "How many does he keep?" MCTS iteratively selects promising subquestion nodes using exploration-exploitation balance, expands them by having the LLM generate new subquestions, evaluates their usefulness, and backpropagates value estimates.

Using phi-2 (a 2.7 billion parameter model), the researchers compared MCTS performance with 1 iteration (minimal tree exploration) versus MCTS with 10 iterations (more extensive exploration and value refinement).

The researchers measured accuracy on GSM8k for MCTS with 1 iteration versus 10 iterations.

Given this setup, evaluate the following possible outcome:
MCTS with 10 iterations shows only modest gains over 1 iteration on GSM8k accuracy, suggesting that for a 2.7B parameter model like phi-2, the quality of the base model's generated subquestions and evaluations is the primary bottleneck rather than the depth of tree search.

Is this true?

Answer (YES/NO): NO